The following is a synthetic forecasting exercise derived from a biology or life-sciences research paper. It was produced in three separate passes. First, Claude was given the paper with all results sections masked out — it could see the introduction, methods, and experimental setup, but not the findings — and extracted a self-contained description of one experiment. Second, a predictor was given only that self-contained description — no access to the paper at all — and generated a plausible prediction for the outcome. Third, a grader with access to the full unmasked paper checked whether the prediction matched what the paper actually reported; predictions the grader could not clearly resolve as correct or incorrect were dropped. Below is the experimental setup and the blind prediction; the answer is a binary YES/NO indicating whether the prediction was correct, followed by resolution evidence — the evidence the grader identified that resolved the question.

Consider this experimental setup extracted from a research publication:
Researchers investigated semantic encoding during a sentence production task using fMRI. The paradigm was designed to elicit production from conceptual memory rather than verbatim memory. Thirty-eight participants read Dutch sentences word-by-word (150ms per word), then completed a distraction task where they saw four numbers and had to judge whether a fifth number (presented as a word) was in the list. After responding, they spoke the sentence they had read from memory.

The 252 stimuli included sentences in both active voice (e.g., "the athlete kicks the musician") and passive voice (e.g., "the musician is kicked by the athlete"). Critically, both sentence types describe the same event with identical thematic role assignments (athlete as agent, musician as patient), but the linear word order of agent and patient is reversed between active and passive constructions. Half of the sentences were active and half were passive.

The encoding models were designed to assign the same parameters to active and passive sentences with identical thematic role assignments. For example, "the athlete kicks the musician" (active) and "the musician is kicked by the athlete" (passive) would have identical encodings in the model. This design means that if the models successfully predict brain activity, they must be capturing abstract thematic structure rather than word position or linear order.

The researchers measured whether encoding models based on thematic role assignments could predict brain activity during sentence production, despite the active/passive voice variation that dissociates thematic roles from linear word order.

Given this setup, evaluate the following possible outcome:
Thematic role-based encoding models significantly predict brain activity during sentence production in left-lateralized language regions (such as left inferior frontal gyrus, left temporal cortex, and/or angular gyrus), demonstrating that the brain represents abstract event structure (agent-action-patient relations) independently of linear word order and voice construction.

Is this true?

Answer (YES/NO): YES